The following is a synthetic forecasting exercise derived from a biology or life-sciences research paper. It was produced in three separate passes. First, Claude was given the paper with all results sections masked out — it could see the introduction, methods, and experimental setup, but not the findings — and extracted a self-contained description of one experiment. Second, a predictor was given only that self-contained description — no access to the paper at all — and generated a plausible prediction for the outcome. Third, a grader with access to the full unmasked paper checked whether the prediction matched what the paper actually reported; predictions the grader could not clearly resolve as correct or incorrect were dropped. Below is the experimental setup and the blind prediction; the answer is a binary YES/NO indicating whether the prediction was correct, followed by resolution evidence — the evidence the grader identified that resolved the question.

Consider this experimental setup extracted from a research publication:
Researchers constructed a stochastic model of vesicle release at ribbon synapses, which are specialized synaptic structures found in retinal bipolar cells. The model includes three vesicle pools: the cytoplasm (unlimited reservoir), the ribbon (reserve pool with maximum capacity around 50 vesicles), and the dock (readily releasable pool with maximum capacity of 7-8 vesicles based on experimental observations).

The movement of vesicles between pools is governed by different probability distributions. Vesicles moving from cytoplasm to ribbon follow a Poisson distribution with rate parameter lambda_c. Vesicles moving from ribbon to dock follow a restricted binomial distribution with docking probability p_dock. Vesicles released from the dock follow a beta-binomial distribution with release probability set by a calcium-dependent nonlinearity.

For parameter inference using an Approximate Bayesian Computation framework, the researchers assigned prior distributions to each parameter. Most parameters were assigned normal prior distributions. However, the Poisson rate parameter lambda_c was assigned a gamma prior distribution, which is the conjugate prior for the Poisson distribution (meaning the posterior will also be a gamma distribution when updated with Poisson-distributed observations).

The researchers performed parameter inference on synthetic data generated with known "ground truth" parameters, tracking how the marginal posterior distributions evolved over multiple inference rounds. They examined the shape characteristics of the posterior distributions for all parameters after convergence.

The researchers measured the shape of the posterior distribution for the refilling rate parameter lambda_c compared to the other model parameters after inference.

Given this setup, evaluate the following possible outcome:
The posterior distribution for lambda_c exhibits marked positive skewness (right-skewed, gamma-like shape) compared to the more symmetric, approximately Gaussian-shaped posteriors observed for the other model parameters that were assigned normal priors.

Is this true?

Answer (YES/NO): YES